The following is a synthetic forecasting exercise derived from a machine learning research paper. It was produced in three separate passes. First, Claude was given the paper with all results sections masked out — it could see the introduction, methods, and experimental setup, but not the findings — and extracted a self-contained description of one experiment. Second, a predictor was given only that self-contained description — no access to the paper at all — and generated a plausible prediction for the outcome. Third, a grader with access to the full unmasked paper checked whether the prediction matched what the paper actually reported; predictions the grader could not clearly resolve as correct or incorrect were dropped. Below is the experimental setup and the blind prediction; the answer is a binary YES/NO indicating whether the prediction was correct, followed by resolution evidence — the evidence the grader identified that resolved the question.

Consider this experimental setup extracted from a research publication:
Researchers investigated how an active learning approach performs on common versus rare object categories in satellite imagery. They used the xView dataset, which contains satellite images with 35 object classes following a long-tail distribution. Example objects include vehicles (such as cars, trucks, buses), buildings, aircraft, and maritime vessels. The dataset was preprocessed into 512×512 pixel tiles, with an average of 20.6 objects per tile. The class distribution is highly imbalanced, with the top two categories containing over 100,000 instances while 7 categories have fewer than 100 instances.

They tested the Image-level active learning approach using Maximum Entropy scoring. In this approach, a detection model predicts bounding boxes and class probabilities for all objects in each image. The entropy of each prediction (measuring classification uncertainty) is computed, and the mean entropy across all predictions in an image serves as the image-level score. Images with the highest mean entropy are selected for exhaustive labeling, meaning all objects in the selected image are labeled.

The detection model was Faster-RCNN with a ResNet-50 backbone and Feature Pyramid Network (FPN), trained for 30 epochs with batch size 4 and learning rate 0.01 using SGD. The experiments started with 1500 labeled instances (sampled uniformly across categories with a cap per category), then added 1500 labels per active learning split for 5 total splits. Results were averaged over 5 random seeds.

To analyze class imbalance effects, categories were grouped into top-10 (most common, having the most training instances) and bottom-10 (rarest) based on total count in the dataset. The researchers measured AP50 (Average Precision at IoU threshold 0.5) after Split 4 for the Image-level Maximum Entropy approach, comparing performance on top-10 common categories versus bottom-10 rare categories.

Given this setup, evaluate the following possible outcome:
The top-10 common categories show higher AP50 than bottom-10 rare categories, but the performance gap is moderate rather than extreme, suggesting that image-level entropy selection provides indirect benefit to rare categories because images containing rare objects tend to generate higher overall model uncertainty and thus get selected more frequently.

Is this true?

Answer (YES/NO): NO